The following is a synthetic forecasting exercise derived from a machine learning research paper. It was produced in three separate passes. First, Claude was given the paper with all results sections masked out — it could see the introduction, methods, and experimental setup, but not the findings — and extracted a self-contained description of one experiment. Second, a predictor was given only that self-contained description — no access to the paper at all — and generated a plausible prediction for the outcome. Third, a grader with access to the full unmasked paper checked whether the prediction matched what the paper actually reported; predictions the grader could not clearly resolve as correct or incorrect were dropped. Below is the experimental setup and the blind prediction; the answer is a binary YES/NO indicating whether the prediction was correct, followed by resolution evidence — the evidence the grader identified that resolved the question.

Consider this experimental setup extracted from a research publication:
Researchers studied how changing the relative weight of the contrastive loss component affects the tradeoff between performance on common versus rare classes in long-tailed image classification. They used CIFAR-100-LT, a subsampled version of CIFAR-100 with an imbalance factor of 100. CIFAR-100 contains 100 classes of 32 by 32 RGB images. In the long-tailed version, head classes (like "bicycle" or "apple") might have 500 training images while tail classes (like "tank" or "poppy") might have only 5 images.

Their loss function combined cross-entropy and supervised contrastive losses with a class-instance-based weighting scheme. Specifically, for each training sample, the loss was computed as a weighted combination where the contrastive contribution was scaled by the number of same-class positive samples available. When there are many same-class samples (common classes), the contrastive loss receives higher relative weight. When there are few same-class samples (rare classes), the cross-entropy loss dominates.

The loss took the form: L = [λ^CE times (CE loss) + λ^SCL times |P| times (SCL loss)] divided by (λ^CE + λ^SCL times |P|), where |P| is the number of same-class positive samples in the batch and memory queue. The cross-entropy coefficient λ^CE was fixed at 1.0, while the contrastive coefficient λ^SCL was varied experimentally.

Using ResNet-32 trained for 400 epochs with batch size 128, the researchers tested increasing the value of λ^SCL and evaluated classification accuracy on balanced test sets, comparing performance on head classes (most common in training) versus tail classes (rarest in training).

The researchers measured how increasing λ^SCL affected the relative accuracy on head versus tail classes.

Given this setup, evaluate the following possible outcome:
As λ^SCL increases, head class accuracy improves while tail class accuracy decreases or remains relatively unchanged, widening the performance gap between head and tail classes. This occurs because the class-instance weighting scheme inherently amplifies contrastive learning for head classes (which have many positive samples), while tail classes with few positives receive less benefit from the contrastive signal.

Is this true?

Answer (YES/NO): NO